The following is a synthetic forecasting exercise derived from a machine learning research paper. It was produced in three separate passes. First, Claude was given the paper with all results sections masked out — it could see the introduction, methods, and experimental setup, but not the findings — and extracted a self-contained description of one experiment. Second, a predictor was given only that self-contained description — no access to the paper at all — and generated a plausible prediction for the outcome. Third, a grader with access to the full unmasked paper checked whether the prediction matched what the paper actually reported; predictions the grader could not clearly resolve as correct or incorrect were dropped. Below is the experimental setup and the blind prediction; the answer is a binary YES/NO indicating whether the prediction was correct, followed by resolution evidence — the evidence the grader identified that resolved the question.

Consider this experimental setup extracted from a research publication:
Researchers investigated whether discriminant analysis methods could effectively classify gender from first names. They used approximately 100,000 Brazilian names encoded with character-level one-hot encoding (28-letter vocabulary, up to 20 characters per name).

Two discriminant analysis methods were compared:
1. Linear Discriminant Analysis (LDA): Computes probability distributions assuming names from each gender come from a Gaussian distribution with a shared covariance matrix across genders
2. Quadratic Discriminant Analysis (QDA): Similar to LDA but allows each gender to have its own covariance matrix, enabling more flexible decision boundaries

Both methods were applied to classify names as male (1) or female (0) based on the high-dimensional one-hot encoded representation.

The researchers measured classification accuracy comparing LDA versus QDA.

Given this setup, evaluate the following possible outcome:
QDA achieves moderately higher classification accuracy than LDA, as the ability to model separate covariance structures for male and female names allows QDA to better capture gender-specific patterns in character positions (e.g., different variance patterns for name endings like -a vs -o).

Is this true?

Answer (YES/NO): NO